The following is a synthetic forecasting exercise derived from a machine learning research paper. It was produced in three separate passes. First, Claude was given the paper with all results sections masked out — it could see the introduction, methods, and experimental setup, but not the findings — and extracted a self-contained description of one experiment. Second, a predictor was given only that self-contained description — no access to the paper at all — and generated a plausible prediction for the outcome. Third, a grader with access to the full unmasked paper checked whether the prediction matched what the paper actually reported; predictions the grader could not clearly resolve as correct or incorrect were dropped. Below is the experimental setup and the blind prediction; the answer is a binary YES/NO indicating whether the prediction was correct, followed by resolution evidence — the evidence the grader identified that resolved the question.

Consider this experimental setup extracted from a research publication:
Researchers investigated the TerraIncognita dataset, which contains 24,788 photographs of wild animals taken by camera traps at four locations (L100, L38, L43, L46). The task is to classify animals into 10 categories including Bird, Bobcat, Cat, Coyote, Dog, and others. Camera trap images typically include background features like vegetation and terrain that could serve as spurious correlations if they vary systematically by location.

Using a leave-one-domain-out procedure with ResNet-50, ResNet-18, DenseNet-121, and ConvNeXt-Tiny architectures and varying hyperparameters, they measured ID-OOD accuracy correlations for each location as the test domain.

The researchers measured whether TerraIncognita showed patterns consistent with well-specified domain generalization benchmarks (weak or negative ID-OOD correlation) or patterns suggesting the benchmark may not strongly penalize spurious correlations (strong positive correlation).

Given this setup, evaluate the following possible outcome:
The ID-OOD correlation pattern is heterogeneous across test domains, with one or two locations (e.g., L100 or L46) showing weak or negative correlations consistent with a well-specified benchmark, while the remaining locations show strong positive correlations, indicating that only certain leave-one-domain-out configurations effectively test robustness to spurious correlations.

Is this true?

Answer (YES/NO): NO